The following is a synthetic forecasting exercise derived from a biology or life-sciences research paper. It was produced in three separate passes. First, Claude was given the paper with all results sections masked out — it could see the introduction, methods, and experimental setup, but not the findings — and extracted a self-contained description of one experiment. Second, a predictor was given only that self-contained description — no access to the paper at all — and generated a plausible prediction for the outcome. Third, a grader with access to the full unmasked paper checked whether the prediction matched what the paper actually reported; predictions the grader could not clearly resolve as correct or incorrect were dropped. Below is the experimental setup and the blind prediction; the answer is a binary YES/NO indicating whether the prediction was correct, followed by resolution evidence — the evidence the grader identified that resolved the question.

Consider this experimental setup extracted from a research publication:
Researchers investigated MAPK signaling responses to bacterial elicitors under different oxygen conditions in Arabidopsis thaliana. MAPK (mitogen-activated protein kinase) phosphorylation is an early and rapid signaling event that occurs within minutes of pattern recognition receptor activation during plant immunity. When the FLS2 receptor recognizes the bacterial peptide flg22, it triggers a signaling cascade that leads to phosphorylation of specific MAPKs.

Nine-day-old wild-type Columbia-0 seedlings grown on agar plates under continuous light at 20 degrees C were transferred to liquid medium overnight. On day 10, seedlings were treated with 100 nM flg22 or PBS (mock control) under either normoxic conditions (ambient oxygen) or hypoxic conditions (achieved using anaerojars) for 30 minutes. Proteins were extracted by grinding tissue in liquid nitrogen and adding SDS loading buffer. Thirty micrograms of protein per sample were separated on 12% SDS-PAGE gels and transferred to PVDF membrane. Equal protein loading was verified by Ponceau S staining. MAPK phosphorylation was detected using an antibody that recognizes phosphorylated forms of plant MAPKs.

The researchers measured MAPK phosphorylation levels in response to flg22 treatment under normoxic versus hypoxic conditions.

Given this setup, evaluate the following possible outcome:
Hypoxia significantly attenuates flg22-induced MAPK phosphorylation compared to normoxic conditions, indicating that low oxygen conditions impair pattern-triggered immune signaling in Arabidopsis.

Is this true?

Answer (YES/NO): YES